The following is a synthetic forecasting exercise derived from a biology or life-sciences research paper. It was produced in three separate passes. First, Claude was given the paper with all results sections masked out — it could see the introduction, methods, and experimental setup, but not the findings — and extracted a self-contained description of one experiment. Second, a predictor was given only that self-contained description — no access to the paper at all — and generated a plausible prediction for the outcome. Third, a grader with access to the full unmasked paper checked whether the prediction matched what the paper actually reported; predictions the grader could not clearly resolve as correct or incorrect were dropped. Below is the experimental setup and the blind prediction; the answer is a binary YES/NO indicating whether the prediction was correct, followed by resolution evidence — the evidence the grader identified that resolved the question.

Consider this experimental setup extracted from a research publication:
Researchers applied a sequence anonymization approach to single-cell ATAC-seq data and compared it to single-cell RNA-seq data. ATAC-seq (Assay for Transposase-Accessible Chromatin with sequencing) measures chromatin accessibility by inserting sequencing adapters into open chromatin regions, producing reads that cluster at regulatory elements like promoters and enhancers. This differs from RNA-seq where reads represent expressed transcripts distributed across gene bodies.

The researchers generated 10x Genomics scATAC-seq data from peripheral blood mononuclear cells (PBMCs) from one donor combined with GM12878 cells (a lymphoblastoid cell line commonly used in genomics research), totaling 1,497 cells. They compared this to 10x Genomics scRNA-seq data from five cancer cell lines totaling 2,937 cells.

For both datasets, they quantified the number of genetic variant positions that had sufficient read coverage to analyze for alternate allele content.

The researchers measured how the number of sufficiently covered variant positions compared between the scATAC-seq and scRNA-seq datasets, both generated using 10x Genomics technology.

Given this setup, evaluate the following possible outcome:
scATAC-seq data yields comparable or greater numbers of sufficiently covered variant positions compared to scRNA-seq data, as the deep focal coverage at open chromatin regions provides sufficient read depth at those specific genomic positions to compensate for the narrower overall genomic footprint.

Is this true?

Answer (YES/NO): YES